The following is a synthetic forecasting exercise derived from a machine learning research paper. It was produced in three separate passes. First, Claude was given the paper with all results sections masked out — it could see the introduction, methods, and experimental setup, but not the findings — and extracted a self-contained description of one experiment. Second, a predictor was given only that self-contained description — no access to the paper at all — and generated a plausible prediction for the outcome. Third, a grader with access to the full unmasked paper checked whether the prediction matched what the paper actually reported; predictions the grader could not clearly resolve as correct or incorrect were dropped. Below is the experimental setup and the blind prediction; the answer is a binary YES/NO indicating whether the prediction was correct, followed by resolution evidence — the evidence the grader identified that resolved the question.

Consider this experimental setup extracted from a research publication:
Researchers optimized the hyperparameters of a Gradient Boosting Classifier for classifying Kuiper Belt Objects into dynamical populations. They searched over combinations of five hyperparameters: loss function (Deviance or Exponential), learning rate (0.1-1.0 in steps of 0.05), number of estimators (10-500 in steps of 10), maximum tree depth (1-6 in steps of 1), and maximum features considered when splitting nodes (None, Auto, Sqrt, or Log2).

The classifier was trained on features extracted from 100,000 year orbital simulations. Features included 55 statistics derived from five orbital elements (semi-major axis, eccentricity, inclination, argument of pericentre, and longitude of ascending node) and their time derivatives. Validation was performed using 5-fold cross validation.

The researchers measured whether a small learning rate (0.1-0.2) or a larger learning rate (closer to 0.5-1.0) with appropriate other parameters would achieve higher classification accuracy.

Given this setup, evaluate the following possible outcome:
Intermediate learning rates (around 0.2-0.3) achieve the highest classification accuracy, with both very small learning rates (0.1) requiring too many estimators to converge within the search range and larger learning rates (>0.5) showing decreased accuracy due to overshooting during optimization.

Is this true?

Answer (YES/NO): NO